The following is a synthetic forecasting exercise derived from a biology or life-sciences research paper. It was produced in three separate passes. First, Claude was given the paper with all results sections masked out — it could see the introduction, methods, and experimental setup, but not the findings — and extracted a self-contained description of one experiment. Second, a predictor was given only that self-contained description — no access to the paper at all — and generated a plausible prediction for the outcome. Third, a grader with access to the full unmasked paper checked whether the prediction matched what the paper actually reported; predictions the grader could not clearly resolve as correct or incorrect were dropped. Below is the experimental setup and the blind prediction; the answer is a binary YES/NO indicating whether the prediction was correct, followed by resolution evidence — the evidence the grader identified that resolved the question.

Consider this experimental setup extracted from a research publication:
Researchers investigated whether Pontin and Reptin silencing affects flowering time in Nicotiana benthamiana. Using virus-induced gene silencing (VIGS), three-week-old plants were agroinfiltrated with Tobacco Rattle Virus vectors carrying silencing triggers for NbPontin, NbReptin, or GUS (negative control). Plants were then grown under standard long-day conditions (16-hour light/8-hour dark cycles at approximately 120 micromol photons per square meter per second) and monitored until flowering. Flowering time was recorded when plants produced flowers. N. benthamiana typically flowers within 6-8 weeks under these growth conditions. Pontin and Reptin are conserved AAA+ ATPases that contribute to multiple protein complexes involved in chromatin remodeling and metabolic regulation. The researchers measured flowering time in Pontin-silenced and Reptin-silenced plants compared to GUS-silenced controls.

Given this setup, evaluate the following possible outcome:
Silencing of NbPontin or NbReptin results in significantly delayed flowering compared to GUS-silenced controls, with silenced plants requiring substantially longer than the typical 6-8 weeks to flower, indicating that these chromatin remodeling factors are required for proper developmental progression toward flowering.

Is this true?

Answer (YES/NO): YES